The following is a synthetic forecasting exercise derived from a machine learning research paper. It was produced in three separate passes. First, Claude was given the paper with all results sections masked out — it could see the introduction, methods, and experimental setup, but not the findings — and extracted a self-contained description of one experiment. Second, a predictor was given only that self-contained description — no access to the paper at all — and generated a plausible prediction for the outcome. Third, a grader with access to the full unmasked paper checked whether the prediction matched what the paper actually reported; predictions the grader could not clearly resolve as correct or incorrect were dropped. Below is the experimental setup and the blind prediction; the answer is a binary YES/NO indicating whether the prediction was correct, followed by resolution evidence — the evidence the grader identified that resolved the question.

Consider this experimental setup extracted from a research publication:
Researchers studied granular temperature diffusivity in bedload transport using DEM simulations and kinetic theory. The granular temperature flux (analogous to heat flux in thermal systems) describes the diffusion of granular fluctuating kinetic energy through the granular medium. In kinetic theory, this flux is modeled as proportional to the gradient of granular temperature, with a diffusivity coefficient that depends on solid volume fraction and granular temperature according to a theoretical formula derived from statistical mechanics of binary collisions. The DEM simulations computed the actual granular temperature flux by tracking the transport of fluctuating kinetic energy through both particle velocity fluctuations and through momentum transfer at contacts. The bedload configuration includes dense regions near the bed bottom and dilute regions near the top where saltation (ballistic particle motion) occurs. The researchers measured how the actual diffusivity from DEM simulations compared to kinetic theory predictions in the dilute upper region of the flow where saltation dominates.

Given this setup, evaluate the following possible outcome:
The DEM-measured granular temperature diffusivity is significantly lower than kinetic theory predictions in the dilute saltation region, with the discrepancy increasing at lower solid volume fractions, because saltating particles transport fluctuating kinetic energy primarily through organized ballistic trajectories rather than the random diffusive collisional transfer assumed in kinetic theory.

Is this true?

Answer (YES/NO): YES